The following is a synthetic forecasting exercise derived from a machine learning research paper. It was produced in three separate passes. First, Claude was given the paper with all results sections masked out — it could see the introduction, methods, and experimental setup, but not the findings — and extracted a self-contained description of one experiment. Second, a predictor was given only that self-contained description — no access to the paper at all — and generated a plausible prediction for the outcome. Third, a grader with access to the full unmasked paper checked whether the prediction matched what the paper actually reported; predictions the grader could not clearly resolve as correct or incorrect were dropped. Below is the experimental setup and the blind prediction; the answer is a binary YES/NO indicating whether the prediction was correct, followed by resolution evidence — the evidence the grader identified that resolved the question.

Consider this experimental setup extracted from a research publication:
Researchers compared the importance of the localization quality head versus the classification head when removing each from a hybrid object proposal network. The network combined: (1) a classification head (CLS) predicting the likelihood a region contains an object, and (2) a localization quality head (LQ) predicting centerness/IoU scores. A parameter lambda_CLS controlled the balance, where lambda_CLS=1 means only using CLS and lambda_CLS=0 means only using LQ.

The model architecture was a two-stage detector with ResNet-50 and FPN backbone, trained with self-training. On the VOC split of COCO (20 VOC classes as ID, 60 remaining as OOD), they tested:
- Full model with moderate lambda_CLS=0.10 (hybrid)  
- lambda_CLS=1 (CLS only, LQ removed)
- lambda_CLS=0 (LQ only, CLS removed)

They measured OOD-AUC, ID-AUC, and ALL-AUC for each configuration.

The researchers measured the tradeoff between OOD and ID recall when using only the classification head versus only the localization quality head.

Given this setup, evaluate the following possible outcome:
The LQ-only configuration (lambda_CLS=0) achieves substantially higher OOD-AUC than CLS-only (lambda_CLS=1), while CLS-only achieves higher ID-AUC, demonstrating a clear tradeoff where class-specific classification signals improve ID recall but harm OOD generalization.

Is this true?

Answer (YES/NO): YES